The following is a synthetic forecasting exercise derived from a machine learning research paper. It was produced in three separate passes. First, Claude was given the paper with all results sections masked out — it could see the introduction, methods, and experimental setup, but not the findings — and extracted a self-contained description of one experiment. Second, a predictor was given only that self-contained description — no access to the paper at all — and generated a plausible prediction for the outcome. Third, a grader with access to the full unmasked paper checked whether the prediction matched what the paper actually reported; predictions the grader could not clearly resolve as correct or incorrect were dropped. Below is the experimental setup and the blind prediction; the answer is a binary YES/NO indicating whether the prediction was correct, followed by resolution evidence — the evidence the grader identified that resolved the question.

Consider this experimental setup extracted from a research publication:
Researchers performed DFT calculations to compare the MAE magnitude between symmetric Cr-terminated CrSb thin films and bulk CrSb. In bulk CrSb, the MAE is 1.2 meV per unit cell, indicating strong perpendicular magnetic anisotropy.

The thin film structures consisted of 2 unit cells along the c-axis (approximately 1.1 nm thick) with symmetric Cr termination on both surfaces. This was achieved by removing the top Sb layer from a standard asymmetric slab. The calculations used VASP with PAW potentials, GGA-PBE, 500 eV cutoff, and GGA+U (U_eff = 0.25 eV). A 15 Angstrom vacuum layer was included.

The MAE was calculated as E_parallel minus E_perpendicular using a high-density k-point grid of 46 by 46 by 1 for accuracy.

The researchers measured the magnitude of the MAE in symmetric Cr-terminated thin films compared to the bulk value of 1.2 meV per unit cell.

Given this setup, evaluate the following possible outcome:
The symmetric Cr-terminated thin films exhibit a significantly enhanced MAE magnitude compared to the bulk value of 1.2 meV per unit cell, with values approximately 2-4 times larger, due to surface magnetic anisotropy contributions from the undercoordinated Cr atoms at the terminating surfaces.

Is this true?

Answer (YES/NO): NO